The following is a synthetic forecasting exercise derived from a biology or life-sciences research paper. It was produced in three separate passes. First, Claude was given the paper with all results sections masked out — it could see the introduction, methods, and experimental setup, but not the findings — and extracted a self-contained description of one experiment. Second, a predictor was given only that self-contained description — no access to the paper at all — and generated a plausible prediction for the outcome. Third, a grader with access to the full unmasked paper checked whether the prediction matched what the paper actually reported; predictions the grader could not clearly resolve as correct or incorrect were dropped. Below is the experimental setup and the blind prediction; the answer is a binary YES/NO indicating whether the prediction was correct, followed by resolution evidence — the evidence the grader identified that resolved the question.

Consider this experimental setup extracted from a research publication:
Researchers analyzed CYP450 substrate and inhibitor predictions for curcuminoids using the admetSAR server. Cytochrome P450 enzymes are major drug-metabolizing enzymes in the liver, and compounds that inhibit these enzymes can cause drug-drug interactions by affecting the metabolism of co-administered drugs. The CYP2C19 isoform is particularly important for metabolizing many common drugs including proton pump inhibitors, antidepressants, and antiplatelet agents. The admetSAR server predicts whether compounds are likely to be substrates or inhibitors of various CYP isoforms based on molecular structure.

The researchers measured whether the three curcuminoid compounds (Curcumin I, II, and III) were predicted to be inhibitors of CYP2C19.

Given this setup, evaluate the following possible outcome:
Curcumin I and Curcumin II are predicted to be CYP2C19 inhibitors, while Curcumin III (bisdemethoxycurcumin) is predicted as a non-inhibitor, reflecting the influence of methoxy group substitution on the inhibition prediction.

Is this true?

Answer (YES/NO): NO